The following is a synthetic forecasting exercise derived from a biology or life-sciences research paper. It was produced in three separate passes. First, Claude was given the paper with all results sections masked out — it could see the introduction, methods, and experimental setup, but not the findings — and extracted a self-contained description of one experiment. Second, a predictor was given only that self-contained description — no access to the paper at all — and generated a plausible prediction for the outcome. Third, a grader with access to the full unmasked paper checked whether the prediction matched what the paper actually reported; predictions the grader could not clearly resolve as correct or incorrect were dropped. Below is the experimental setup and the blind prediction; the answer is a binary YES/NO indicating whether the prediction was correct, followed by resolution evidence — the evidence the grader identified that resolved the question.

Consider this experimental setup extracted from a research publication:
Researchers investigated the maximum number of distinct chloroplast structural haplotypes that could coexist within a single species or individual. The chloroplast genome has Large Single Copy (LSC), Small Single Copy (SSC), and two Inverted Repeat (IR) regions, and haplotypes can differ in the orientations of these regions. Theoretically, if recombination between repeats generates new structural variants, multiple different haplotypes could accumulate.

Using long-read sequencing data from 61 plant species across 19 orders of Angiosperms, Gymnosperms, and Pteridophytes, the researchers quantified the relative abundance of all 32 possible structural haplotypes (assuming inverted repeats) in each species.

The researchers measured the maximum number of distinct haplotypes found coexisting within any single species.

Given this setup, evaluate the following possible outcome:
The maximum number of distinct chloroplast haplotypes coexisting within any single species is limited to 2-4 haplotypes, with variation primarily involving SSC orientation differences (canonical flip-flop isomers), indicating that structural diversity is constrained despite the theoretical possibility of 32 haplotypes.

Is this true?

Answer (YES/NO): YES